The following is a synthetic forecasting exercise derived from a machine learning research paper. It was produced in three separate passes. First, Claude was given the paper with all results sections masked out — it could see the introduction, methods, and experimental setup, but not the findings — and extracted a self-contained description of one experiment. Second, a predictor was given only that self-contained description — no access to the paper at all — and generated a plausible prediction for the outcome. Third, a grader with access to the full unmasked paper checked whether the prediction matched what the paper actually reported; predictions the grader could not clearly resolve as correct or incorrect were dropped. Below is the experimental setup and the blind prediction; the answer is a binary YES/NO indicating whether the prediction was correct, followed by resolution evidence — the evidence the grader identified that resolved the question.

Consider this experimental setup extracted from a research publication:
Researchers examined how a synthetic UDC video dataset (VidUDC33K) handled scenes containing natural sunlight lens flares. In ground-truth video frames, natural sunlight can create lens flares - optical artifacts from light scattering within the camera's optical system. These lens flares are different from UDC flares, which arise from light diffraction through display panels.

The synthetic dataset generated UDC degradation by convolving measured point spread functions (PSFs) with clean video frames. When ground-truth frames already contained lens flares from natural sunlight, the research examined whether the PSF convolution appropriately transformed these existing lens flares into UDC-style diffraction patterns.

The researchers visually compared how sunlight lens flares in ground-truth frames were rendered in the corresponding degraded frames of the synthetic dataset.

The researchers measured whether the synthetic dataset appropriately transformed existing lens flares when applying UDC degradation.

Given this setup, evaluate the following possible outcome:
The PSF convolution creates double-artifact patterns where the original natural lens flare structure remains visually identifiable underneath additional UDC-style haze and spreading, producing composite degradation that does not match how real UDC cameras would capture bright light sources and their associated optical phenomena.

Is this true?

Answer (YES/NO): NO